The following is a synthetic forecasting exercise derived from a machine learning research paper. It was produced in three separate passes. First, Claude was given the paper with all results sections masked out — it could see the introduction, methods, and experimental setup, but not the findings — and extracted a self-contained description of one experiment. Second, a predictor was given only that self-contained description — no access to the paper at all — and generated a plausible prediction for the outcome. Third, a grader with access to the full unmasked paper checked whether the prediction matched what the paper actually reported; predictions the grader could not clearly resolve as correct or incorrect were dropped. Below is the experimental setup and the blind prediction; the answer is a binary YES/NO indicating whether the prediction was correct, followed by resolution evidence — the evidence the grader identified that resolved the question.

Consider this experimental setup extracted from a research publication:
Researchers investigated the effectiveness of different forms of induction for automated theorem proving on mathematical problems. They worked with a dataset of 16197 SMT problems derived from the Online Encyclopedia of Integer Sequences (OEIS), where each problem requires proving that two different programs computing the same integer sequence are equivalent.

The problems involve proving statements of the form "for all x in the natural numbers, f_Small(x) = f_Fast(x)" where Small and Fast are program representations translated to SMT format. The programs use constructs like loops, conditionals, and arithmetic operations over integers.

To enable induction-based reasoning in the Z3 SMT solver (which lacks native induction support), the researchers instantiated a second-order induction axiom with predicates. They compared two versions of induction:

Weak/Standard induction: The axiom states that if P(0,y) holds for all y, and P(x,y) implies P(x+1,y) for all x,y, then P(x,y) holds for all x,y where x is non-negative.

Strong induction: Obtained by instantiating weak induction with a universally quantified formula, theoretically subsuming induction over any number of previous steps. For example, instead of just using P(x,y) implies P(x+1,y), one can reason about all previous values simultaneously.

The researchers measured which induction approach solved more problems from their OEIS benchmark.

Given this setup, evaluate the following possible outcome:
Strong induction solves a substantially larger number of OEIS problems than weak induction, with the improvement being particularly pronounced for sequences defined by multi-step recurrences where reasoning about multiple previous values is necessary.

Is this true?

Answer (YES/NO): NO